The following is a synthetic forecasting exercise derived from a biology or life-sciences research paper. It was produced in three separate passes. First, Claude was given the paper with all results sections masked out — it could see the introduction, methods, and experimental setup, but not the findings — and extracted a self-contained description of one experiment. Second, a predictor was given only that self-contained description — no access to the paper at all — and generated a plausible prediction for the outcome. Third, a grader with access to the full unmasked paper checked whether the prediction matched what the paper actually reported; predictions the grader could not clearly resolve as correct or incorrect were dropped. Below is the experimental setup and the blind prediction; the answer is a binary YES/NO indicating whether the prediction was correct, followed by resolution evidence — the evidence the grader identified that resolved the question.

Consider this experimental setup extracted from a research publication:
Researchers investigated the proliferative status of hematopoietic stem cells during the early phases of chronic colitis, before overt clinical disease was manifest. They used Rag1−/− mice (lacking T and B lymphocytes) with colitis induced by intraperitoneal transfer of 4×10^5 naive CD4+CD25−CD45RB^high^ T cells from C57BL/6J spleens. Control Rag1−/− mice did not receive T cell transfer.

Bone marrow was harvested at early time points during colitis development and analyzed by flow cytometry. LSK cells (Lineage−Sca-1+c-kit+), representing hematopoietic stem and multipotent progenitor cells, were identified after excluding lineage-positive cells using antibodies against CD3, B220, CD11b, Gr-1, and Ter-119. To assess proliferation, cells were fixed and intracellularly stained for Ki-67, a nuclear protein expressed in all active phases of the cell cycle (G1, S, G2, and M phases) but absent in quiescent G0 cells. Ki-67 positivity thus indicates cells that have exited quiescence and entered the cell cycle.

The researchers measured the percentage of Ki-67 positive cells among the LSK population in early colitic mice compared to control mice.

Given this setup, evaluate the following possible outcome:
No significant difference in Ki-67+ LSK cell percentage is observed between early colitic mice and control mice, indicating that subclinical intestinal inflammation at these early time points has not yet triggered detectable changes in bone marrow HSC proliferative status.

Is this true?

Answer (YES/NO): NO